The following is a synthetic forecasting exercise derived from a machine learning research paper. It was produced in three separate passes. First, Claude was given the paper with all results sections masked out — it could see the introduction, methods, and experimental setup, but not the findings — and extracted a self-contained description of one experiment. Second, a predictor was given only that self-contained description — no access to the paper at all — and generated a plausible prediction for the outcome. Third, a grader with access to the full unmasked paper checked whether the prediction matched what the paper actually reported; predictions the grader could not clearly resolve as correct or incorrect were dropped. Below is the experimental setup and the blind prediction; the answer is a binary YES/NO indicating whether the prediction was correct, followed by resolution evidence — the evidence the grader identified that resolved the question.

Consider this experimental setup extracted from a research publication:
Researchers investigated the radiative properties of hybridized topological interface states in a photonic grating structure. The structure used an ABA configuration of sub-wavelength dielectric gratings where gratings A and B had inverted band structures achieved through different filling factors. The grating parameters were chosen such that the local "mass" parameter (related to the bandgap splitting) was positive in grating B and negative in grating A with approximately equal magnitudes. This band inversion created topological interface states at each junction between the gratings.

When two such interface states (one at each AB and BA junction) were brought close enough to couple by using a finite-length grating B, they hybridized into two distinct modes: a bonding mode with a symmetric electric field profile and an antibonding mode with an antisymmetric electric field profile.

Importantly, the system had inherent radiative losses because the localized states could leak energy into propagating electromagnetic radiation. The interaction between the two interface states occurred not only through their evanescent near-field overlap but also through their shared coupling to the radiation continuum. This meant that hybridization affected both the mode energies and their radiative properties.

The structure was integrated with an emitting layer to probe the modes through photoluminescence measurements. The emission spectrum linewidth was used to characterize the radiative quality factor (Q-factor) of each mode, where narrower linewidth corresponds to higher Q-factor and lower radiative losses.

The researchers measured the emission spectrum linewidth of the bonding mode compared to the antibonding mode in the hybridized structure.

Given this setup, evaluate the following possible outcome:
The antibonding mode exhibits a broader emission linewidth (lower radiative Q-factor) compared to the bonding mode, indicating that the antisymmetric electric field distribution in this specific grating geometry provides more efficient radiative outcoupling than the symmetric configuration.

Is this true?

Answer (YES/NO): YES